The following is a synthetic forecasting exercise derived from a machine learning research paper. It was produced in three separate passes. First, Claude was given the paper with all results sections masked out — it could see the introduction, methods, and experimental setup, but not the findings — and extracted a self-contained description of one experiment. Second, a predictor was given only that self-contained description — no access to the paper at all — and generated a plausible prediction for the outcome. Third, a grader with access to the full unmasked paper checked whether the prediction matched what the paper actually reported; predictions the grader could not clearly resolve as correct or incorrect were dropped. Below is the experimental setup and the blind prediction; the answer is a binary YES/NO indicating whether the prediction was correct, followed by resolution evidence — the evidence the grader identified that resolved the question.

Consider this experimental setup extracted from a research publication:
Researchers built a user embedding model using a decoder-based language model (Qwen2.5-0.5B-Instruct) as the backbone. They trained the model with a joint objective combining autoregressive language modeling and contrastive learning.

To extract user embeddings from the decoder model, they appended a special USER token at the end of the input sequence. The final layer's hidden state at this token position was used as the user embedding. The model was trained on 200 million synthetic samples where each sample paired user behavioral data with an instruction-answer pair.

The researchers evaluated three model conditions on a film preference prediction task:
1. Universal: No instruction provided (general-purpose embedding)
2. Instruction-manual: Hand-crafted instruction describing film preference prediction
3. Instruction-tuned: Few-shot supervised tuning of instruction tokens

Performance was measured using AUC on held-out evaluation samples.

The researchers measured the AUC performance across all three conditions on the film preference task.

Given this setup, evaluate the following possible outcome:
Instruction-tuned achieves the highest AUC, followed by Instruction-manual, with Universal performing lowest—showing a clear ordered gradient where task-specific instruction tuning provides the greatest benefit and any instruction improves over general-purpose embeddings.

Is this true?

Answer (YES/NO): NO